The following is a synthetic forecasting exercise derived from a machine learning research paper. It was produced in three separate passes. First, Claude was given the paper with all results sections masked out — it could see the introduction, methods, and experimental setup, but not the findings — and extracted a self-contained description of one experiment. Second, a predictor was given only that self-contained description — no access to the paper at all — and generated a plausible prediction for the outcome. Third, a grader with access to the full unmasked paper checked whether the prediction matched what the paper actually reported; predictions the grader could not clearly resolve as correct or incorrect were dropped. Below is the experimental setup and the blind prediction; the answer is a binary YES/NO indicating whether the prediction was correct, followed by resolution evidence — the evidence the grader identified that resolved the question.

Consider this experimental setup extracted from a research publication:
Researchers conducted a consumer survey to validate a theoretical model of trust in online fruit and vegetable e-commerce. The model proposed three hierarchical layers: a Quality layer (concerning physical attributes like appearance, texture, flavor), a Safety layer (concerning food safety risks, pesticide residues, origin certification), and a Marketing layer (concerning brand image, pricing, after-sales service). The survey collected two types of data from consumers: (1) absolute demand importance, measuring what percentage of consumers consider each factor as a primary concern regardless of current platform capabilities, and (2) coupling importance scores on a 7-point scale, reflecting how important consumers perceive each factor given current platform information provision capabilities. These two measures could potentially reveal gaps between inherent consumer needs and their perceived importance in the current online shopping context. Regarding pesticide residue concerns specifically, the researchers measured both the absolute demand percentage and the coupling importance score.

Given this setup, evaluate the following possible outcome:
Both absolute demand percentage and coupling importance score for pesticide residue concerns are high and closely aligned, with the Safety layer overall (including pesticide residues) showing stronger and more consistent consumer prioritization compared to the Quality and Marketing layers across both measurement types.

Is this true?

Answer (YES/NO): NO